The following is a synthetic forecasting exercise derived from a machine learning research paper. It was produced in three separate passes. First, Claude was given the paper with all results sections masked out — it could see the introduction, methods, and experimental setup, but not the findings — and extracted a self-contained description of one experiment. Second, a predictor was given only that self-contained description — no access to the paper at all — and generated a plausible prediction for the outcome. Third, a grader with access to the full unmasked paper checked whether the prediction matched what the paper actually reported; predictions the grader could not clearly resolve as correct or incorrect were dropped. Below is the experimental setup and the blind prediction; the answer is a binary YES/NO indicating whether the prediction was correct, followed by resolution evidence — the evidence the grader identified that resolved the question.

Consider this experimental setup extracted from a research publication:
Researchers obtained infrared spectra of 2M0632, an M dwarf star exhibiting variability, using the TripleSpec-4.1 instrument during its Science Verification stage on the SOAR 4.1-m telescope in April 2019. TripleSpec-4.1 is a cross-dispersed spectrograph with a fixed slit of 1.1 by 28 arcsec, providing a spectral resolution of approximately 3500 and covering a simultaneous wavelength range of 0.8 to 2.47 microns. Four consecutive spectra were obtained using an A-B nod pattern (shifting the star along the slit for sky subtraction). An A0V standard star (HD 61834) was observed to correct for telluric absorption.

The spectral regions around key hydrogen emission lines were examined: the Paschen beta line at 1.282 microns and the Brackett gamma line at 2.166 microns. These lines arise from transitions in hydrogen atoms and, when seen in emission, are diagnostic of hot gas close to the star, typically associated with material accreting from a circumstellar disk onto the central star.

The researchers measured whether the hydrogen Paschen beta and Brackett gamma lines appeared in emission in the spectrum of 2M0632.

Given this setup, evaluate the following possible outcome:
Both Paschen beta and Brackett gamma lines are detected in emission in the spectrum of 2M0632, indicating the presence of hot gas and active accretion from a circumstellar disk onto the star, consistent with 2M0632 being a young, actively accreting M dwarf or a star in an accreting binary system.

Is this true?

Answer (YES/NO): YES